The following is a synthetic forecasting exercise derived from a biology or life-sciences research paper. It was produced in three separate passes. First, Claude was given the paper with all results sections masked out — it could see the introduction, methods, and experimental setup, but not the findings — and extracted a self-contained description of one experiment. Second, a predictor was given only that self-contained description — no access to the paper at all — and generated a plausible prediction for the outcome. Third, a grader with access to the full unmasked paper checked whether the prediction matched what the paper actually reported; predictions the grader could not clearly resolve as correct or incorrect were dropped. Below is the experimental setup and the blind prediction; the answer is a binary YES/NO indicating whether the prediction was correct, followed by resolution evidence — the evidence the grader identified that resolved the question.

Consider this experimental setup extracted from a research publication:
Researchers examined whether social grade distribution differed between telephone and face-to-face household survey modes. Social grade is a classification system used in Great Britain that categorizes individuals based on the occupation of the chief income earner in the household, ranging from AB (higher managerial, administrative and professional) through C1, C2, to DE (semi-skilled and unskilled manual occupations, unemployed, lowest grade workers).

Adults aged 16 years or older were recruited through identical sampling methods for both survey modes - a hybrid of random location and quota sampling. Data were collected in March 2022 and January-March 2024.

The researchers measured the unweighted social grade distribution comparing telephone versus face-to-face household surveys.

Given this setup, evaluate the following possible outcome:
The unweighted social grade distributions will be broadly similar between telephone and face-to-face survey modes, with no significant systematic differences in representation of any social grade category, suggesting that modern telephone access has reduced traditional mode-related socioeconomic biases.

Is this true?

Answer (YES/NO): NO